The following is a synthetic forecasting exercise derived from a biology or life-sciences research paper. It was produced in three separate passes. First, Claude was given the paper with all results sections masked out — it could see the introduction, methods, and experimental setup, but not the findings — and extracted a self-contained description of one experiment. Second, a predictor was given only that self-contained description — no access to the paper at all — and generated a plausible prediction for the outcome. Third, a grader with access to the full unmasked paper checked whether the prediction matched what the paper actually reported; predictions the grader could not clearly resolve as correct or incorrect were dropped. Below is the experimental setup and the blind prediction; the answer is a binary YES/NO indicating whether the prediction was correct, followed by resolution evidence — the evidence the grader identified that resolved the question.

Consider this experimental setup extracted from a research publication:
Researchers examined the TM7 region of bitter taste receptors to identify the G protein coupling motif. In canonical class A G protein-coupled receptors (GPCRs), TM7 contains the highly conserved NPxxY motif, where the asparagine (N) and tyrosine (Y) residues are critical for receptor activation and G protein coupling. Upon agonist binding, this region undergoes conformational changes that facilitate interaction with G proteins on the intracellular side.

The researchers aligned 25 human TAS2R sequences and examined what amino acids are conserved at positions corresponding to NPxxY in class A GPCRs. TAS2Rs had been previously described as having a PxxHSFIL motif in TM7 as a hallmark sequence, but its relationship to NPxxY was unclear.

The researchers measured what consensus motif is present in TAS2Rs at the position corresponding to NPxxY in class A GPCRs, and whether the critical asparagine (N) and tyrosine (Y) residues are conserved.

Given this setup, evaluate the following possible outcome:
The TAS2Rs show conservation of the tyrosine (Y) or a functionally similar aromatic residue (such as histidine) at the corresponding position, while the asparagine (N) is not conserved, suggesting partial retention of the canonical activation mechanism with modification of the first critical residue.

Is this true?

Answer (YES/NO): NO